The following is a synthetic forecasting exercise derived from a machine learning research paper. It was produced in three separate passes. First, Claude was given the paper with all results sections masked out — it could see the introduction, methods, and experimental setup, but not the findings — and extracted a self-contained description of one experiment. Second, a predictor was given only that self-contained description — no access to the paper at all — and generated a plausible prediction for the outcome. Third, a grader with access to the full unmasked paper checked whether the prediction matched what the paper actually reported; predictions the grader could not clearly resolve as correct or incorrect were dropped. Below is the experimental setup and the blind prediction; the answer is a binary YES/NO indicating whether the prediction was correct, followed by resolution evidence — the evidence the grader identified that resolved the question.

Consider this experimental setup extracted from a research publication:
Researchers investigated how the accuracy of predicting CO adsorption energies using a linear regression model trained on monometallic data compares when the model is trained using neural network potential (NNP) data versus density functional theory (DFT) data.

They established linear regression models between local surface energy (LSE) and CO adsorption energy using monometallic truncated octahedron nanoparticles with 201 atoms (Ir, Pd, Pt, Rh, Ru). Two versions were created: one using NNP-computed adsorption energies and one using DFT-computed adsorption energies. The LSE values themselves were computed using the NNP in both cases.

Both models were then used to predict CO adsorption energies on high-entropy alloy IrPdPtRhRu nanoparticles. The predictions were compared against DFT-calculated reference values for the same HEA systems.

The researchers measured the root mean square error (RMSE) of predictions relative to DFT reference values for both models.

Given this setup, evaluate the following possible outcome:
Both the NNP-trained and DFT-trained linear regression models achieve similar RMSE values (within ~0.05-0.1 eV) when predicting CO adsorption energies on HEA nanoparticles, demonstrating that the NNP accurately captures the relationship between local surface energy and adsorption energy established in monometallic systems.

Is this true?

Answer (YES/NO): NO